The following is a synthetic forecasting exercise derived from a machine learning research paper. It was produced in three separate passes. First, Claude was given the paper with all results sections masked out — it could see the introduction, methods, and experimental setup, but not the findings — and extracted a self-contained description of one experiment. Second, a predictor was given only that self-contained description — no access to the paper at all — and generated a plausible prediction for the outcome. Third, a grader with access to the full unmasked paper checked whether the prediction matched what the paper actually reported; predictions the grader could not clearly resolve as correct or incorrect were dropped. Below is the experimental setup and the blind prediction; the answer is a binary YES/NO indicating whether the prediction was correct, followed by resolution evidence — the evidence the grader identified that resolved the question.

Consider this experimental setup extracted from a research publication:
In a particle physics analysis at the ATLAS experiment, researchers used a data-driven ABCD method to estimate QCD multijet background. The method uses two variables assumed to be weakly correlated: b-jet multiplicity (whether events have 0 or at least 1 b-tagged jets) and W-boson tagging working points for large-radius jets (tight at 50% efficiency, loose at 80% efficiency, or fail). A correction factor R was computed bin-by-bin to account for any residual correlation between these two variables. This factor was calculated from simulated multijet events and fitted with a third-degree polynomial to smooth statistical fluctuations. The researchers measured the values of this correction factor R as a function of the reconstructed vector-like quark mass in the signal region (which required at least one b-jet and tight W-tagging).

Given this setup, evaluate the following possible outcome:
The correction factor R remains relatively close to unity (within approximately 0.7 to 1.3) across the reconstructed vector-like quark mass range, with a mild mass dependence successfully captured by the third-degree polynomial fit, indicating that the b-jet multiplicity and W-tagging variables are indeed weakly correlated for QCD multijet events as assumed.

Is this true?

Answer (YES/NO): NO